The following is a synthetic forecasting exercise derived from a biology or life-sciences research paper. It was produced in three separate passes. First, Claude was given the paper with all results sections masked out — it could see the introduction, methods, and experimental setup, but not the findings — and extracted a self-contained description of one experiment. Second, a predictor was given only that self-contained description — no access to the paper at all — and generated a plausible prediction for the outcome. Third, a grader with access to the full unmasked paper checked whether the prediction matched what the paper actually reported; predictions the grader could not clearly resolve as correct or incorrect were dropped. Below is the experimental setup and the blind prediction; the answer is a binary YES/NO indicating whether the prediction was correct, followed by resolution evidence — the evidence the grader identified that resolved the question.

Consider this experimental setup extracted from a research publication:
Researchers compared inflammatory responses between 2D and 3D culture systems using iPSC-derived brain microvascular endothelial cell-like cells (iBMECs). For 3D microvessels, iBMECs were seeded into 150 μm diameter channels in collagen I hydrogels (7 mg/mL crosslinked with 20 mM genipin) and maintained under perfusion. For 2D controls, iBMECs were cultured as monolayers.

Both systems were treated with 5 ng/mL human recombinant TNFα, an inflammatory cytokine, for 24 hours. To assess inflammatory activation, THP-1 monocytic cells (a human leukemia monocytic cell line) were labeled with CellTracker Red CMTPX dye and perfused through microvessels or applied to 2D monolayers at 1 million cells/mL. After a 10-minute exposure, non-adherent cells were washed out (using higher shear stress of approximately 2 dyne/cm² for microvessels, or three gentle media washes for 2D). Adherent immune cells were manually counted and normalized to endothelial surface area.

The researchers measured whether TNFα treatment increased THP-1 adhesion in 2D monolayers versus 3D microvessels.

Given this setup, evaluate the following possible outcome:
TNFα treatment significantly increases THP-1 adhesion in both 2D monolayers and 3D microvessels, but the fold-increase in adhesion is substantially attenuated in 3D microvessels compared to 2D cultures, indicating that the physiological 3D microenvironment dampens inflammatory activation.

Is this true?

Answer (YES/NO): NO